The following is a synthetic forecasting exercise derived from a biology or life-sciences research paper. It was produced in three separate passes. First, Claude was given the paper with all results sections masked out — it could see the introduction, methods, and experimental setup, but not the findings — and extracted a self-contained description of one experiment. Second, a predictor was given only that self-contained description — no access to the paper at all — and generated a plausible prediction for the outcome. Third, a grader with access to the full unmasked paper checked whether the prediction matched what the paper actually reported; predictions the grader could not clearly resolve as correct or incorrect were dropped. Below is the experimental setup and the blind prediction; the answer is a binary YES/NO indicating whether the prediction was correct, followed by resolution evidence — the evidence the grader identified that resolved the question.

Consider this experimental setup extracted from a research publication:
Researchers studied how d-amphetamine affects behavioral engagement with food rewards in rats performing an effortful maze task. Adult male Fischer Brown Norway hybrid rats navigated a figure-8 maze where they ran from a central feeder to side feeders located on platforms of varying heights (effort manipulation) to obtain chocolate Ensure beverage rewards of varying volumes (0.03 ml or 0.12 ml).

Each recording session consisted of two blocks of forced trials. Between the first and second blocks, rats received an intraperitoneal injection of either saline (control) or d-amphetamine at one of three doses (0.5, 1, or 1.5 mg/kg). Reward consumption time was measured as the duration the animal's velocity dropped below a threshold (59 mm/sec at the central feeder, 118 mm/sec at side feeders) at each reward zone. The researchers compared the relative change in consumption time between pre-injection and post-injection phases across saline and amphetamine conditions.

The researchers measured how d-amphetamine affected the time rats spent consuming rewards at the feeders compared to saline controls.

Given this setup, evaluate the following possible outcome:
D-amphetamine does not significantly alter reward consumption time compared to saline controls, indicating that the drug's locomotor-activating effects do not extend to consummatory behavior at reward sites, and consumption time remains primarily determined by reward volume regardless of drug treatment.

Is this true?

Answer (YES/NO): NO